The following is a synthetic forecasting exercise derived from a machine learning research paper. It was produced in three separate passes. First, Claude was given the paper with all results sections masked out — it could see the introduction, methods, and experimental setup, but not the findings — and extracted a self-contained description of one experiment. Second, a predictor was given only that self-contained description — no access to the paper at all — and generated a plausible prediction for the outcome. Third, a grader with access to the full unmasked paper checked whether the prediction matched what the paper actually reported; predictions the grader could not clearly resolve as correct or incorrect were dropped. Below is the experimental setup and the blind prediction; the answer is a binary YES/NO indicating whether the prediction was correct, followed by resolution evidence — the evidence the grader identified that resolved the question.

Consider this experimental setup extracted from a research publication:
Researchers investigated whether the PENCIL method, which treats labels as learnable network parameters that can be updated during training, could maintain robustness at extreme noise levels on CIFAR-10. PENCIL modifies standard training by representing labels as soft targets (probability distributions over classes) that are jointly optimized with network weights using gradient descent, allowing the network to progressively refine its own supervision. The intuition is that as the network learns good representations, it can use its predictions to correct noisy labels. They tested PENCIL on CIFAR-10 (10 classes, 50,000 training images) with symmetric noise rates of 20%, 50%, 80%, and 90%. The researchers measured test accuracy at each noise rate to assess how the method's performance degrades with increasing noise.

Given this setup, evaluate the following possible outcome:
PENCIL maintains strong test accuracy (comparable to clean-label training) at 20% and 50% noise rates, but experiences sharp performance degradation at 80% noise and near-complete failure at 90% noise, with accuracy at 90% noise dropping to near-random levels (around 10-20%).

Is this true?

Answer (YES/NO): NO